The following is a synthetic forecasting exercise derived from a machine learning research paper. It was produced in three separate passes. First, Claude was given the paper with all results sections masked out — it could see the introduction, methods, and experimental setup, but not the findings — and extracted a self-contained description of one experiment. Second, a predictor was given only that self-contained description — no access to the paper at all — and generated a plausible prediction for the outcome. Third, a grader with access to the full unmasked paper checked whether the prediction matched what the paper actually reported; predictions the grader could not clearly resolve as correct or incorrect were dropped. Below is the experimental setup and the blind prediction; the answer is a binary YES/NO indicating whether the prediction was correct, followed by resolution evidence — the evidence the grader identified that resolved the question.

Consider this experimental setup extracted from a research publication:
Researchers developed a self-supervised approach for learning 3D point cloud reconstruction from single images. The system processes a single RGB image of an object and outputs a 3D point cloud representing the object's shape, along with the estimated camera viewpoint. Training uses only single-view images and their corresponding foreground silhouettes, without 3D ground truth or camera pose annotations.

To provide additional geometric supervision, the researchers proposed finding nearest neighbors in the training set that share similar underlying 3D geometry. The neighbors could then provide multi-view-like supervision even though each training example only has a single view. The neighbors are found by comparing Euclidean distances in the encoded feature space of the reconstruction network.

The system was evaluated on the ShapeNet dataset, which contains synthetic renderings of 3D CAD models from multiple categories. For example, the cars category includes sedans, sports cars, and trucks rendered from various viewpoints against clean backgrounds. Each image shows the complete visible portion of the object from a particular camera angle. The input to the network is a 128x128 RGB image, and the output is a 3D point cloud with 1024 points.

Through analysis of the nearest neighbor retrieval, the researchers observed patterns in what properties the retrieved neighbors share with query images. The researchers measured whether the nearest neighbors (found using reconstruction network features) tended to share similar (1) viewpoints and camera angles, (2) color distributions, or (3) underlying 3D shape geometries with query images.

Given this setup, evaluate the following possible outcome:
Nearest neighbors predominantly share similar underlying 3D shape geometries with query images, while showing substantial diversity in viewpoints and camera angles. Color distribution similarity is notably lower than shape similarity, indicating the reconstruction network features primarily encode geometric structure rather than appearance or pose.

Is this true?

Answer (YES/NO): YES